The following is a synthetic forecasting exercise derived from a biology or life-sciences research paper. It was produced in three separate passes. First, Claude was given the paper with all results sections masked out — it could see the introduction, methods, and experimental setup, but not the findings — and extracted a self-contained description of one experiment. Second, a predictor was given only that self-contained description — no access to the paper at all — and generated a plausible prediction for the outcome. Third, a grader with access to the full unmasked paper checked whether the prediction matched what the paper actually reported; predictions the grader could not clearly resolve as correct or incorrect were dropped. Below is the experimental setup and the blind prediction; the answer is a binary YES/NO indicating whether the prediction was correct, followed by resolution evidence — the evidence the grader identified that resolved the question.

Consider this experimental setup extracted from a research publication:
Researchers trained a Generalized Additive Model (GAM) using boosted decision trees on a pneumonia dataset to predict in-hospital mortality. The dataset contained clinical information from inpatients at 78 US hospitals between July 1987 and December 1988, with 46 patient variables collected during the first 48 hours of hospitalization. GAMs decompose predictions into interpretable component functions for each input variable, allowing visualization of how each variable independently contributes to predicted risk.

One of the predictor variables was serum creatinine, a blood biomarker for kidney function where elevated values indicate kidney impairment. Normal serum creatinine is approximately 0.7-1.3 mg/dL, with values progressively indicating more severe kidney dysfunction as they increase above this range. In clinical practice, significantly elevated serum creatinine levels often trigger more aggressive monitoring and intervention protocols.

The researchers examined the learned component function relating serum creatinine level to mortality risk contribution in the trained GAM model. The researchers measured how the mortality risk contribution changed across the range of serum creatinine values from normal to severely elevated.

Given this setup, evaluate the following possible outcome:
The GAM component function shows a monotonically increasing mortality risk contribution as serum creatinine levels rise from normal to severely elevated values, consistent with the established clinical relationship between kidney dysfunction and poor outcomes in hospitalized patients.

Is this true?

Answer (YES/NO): NO